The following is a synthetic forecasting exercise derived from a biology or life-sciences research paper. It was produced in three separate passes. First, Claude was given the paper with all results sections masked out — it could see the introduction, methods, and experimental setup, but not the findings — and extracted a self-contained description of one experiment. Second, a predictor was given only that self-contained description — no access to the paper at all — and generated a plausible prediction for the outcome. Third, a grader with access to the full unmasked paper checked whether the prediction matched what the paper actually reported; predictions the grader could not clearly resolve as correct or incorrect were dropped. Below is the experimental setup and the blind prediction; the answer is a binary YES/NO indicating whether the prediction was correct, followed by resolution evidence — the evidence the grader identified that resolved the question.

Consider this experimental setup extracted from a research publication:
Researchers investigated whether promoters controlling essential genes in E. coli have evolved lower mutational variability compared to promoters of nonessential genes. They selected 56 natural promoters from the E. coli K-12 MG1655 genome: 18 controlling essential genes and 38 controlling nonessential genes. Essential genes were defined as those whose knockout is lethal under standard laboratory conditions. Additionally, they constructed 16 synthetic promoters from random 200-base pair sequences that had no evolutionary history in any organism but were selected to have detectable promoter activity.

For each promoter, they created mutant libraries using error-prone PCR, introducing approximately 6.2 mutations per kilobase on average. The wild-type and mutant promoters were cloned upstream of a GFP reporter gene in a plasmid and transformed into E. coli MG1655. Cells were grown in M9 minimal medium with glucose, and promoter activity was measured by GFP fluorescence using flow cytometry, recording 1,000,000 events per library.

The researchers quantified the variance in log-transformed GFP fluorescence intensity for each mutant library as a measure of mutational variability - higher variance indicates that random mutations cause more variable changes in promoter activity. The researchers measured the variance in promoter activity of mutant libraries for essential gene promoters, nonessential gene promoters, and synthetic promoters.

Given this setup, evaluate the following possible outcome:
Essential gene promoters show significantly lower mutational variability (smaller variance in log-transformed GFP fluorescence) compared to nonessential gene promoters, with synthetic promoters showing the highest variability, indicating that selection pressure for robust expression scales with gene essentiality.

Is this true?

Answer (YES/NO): NO